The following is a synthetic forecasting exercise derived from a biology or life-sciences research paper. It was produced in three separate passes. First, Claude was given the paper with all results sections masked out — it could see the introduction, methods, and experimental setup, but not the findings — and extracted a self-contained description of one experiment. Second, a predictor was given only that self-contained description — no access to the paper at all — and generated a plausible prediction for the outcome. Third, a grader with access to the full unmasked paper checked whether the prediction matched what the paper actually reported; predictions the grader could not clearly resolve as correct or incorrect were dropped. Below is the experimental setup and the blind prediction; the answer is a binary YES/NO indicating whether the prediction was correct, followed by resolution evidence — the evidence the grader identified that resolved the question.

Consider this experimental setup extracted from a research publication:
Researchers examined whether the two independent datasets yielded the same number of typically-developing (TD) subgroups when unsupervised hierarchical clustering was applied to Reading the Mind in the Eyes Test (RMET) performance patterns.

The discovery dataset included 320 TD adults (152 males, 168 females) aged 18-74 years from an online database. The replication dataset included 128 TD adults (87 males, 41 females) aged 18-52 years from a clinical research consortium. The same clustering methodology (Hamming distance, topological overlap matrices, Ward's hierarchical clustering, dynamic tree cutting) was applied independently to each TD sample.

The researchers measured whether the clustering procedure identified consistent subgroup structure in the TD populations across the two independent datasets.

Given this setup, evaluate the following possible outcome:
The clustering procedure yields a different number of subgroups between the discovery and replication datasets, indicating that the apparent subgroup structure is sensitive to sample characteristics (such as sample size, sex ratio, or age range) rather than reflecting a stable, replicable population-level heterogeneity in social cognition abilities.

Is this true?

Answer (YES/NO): NO